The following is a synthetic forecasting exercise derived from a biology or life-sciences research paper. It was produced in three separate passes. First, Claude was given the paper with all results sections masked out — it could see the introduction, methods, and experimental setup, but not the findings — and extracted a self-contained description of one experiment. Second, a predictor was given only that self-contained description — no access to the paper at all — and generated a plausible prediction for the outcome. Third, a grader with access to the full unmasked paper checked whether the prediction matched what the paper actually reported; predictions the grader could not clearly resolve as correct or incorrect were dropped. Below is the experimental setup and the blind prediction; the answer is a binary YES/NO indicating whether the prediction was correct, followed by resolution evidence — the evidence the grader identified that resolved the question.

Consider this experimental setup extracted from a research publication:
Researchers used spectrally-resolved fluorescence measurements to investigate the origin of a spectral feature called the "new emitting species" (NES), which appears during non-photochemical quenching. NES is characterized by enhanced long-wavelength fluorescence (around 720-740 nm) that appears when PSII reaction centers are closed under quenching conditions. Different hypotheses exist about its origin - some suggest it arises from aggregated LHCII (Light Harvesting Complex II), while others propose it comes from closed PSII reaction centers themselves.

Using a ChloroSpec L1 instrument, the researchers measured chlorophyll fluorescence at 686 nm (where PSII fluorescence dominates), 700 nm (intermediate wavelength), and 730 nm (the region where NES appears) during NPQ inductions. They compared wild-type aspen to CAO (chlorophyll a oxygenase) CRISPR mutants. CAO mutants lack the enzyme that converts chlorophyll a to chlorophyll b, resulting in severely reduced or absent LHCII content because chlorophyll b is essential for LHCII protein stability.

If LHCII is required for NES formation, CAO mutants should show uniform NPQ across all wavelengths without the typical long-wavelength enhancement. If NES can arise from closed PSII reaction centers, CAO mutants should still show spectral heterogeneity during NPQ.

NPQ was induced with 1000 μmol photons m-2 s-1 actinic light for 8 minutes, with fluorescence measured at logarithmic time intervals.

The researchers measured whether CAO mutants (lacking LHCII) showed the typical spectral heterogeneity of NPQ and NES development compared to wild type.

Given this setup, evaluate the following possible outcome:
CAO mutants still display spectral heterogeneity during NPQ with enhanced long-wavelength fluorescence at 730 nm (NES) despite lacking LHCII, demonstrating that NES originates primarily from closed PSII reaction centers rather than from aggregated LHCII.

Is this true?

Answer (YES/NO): NO